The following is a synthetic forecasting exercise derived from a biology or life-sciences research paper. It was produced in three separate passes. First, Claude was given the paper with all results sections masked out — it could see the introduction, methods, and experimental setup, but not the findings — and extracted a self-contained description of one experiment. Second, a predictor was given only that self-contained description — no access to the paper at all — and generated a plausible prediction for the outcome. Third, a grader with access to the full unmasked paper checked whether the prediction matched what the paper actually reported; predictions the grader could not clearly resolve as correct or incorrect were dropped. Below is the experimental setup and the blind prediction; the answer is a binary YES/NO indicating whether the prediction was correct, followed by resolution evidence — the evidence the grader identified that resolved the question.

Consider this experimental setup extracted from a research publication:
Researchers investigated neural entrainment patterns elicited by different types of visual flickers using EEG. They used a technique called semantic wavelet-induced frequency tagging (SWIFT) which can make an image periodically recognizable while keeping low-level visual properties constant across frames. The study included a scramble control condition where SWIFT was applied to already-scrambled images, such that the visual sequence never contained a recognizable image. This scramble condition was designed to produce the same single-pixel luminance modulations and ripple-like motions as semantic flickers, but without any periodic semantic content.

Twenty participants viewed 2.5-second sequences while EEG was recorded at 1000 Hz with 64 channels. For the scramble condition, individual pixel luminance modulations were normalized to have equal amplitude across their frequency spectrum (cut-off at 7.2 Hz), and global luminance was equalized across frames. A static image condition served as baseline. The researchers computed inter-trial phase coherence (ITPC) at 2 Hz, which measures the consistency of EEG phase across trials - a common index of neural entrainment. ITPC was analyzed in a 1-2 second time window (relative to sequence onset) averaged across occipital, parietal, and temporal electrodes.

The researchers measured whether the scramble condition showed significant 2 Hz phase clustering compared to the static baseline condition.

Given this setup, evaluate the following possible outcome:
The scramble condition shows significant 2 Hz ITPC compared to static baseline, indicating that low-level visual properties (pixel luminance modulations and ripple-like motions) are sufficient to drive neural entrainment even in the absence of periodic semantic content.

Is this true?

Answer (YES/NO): NO